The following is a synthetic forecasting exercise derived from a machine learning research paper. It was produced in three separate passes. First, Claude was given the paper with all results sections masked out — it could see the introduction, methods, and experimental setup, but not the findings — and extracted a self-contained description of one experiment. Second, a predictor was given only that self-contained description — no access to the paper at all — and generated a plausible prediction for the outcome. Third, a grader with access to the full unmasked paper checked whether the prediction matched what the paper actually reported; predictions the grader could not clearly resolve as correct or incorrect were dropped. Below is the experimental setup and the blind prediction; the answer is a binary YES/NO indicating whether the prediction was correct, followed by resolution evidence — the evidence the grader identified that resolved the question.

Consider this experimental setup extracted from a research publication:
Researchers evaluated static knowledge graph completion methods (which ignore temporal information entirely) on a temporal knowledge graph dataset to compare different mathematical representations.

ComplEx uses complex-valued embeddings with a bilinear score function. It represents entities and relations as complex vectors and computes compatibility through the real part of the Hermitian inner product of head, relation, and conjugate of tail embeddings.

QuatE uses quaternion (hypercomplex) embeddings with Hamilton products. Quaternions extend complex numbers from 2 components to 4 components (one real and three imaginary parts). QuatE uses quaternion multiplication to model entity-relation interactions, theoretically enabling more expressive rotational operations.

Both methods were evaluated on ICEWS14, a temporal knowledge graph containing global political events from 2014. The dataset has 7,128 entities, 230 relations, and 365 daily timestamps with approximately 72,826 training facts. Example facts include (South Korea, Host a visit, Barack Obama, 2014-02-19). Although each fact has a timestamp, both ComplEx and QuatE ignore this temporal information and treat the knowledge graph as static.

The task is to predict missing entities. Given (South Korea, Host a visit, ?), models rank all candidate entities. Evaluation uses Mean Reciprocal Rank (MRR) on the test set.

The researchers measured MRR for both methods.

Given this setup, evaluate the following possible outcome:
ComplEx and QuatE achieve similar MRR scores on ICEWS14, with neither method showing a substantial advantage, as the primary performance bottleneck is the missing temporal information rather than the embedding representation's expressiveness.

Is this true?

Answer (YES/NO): NO